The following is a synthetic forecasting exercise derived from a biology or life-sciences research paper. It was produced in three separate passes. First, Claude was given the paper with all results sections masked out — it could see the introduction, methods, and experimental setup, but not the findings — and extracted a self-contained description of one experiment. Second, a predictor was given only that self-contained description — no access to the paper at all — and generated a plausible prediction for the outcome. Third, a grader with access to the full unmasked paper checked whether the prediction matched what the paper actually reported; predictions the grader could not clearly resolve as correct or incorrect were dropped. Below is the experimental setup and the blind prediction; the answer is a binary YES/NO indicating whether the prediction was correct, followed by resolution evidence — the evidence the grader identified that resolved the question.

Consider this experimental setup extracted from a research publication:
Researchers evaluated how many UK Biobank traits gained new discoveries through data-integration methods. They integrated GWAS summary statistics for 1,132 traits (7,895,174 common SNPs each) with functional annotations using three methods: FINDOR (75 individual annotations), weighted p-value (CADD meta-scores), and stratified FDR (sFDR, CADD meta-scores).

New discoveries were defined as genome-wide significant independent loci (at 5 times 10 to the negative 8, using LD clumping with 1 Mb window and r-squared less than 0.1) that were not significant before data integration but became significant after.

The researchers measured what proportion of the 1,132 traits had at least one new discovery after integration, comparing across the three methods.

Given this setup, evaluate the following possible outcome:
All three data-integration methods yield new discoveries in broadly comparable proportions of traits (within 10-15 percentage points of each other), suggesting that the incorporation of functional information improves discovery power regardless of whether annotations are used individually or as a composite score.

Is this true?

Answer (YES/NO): NO